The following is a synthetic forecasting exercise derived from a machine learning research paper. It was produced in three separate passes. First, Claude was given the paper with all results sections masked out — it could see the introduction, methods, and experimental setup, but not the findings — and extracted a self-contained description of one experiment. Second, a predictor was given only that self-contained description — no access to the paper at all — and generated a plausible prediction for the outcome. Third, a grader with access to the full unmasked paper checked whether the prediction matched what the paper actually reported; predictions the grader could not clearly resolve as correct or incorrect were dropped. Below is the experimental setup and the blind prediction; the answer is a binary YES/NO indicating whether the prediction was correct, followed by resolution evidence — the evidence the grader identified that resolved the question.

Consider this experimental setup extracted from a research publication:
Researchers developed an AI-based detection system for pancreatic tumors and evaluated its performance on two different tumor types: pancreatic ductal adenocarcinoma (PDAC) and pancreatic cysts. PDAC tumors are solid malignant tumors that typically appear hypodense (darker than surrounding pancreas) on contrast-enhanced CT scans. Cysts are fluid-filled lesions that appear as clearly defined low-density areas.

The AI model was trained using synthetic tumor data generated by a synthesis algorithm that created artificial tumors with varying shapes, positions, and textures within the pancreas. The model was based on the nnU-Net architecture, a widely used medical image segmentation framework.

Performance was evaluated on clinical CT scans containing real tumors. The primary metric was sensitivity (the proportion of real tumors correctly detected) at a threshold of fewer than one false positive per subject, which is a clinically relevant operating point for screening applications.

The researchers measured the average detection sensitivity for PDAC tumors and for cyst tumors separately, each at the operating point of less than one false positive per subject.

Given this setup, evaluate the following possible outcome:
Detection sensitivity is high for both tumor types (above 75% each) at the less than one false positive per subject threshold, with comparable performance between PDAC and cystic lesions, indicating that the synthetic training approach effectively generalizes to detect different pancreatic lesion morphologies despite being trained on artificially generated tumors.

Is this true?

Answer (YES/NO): YES